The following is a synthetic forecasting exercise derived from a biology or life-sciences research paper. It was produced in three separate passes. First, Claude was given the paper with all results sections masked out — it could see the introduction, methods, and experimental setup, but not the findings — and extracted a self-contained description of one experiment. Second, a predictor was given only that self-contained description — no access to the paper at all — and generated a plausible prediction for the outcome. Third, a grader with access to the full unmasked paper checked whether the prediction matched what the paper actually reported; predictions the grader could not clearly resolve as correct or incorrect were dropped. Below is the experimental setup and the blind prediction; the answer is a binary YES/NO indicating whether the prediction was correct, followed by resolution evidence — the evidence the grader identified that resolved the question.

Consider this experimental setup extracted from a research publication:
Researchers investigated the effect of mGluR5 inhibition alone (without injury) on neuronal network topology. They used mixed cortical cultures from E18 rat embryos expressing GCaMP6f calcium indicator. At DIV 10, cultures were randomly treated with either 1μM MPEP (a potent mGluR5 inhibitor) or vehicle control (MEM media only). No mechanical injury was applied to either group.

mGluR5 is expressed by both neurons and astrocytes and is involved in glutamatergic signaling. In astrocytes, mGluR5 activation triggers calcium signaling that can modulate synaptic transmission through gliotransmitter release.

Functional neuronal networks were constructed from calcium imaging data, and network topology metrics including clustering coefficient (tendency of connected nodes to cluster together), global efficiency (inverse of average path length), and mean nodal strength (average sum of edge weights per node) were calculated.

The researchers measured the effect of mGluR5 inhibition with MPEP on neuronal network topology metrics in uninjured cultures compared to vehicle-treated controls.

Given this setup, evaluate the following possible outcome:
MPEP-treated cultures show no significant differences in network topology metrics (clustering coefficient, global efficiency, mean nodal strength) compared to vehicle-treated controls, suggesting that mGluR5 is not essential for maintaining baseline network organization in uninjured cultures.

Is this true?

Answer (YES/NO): YES